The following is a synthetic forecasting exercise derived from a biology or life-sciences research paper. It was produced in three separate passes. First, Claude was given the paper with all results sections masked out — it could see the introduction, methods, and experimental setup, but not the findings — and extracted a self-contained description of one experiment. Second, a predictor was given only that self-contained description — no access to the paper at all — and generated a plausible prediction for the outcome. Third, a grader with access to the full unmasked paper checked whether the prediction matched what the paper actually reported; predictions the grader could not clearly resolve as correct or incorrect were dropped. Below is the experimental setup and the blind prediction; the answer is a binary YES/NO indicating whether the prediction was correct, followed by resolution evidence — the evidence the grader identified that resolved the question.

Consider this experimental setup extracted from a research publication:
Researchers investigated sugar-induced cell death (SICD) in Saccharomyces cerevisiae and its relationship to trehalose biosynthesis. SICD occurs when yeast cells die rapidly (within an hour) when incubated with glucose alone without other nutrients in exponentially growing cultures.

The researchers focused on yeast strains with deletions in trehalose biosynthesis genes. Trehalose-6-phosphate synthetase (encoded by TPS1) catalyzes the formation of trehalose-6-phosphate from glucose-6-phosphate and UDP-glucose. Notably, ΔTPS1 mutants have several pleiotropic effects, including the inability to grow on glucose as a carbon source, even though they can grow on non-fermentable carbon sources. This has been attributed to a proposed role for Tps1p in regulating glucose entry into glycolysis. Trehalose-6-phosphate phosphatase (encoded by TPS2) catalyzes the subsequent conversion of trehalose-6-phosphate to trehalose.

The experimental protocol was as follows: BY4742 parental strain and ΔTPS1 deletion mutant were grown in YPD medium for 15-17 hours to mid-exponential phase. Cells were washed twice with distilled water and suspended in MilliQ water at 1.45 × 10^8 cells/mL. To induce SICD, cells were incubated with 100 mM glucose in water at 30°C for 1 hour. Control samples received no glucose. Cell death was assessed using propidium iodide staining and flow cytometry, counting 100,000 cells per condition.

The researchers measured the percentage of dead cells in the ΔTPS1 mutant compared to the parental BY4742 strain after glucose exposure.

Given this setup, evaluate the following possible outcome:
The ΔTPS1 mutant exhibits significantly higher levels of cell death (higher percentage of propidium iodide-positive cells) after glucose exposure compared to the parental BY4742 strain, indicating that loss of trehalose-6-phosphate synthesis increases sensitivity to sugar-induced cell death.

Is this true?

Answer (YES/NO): NO